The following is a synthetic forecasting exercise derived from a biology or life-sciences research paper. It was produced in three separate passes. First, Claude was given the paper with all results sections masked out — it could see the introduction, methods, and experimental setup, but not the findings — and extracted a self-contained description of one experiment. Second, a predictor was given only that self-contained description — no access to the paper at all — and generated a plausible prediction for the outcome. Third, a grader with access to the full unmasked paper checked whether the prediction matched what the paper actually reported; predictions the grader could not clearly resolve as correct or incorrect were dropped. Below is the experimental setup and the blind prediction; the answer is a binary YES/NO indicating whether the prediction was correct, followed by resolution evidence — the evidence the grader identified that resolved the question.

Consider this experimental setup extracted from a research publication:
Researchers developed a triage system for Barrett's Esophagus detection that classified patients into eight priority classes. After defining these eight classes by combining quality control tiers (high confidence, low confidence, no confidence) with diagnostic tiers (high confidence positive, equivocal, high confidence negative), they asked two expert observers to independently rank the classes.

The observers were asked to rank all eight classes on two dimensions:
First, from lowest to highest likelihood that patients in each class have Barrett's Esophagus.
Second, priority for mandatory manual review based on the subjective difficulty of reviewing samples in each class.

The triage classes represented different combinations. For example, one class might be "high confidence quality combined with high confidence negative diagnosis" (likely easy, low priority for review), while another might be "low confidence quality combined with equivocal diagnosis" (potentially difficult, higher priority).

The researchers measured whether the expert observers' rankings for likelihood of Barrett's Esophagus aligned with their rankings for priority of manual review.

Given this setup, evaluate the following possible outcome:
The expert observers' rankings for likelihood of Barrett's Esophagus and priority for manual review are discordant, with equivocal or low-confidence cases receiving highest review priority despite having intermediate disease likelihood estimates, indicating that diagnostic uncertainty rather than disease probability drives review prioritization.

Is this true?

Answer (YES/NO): YES